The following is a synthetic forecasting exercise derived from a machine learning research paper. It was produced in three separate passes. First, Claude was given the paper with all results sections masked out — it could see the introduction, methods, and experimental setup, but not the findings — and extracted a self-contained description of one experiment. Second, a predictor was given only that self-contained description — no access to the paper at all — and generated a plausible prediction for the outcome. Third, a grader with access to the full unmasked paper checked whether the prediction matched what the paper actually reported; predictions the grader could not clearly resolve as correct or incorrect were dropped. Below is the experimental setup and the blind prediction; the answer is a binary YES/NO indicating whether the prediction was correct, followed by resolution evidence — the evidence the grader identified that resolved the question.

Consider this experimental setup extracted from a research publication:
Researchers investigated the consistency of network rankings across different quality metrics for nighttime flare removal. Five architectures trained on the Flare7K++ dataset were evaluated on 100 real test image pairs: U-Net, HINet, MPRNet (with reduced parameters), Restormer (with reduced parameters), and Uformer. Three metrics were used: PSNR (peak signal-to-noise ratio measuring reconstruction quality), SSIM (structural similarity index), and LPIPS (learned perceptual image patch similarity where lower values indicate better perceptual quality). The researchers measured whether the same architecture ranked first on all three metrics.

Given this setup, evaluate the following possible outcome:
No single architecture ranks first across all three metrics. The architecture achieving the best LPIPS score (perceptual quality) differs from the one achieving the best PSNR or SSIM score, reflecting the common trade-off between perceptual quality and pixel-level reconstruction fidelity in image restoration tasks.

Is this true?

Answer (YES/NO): NO